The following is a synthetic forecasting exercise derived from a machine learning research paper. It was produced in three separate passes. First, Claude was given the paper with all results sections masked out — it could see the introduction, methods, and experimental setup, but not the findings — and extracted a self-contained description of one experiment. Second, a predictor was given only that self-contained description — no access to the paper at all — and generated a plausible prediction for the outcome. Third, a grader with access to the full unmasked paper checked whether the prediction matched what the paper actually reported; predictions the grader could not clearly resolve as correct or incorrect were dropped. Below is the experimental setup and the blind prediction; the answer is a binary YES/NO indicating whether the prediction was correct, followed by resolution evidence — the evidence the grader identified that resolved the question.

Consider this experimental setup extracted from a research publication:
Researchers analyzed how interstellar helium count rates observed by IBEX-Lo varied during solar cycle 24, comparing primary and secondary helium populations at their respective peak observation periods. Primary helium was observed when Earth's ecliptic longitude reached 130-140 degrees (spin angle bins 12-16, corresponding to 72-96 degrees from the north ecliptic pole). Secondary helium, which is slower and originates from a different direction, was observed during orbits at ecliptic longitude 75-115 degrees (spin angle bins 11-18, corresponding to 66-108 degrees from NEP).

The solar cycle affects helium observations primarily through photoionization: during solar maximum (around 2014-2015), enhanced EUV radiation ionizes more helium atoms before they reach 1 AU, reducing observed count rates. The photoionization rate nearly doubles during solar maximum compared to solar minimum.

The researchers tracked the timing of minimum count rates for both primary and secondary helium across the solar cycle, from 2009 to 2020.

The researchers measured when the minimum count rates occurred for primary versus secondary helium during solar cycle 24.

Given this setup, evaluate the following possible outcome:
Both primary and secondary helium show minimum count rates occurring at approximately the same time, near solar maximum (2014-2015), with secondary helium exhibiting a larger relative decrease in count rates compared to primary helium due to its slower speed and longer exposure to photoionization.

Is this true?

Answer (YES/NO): NO